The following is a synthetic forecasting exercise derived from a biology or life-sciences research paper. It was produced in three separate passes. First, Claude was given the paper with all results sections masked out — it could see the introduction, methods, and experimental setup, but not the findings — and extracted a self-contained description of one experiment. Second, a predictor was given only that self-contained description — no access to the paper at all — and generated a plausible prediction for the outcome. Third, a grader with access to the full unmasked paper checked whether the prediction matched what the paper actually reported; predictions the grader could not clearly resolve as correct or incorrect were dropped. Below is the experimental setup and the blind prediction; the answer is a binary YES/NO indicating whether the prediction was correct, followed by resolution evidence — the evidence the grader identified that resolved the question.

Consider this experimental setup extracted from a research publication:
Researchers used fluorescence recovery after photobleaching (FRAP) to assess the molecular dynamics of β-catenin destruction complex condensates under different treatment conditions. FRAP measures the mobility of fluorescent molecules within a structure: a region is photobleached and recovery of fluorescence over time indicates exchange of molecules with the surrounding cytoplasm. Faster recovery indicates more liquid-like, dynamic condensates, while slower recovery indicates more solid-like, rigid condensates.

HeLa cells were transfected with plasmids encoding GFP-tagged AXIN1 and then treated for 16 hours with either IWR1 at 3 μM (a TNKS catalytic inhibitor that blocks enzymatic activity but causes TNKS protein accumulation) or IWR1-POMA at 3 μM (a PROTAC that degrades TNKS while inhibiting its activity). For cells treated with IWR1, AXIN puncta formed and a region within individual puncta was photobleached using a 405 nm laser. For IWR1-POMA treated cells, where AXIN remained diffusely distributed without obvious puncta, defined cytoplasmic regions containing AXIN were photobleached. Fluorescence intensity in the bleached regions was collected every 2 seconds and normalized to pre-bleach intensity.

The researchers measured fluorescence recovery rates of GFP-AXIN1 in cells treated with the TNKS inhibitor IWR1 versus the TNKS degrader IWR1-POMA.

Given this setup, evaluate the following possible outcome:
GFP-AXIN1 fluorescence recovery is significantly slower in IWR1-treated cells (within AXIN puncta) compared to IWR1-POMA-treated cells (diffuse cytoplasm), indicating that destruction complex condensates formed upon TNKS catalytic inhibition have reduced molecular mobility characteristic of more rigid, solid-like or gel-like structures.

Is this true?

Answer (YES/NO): YES